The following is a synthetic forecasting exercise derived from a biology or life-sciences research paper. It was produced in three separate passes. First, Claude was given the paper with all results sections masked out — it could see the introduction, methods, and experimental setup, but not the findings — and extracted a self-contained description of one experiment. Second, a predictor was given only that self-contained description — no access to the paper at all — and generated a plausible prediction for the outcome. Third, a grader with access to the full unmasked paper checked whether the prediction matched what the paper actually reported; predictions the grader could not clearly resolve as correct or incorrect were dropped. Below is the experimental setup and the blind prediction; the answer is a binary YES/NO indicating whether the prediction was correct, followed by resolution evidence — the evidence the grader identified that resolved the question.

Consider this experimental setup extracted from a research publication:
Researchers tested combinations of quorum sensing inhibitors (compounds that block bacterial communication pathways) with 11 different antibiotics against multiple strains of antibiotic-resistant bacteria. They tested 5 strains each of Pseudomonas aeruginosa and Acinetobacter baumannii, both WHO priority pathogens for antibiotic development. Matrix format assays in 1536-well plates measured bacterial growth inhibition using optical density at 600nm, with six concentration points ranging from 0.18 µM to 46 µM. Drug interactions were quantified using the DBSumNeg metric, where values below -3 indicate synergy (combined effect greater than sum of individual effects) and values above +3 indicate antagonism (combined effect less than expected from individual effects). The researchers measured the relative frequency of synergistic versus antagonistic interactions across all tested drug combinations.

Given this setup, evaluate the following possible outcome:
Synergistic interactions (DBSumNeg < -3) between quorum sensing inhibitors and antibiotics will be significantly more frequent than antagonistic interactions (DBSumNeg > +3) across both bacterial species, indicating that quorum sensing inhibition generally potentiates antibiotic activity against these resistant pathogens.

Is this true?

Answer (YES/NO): NO